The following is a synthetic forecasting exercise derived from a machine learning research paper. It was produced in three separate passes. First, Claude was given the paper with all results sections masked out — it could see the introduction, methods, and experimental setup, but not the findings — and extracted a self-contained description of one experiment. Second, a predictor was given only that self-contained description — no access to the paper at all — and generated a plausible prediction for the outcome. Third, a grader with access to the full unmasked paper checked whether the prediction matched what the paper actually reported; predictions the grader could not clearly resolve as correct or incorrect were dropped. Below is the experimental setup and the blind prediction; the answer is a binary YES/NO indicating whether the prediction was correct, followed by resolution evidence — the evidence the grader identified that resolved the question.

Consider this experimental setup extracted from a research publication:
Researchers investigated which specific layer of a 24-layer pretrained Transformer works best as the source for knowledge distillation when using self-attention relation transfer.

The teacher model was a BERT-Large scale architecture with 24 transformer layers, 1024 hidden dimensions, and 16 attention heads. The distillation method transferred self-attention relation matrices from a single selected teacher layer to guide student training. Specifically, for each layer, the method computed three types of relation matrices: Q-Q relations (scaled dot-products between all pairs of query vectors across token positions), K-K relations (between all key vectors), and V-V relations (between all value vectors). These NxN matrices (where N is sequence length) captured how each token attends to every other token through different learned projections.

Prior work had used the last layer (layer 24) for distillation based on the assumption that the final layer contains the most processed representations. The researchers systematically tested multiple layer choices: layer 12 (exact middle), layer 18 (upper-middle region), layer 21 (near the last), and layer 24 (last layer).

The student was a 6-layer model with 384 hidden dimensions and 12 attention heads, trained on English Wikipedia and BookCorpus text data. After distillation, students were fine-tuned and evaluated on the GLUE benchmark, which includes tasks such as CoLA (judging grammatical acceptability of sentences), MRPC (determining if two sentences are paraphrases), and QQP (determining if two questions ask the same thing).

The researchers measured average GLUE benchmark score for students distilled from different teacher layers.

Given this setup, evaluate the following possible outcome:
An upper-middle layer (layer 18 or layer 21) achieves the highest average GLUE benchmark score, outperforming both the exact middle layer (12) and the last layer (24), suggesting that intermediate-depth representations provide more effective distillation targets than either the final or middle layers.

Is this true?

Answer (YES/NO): YES